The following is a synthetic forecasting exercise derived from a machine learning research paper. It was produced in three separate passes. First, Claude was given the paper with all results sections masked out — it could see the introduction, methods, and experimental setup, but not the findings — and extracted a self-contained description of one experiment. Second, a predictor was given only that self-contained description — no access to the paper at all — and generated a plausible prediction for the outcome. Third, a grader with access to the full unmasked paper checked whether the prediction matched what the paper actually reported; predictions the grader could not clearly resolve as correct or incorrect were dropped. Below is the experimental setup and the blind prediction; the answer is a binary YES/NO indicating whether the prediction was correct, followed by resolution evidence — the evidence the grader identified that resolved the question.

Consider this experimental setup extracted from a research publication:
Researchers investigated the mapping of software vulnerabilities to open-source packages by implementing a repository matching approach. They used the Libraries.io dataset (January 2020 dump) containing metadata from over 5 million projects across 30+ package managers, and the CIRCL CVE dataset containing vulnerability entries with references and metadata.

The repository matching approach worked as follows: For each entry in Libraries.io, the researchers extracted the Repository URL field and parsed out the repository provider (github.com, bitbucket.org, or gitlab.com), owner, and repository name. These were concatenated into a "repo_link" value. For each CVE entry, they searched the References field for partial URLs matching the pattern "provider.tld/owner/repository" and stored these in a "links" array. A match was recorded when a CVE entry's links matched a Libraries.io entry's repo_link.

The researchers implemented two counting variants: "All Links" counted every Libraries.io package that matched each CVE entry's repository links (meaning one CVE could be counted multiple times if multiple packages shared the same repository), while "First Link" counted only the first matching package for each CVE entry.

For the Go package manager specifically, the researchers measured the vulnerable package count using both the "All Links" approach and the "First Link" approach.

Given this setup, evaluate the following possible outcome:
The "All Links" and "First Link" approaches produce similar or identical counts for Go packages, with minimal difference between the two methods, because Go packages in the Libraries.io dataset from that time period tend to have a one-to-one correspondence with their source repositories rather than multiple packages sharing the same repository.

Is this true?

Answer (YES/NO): NO